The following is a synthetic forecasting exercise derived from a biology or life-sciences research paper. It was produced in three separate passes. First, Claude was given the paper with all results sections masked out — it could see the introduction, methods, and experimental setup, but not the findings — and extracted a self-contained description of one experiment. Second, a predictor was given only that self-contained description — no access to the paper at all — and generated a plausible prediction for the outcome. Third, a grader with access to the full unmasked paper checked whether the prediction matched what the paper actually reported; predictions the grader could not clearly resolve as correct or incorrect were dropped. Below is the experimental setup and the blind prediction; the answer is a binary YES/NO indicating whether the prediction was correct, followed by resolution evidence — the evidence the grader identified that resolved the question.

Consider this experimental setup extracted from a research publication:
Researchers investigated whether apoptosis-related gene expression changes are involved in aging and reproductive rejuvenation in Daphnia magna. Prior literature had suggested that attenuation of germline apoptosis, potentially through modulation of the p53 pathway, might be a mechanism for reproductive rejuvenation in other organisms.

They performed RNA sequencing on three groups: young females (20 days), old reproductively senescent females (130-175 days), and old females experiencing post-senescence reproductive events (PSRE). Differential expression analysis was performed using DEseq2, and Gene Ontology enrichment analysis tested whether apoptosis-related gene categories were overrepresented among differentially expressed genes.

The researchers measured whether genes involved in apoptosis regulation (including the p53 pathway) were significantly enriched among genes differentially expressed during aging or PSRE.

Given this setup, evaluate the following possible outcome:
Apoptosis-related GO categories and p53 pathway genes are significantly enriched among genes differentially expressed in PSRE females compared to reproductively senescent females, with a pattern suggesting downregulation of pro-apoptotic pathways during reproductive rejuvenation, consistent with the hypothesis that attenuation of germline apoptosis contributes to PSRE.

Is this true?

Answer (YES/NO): NO